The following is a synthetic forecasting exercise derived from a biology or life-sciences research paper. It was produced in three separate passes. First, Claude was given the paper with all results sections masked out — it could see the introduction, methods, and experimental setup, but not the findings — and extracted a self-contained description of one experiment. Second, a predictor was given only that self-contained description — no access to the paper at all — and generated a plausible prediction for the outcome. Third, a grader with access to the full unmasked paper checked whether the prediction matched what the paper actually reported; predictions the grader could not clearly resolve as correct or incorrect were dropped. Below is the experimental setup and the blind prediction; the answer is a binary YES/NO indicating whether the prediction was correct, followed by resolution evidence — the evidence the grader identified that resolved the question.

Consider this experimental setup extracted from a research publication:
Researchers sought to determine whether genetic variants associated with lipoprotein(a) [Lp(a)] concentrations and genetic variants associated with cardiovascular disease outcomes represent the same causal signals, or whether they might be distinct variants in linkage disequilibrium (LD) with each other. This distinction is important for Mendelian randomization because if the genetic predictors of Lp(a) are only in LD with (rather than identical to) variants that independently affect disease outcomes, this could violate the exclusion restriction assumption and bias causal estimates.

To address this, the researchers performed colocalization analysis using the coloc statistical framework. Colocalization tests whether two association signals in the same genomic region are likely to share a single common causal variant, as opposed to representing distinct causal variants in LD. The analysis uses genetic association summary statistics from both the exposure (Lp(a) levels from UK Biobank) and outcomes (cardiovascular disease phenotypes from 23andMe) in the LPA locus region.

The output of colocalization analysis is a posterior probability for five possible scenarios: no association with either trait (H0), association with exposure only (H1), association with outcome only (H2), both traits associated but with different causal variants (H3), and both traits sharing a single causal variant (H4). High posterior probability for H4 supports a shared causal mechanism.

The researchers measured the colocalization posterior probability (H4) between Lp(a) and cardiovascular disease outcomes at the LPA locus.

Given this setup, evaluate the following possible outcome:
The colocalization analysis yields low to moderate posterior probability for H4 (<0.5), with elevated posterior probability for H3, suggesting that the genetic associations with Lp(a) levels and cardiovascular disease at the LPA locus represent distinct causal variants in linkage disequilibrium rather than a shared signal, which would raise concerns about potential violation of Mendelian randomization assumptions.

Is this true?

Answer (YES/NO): NO